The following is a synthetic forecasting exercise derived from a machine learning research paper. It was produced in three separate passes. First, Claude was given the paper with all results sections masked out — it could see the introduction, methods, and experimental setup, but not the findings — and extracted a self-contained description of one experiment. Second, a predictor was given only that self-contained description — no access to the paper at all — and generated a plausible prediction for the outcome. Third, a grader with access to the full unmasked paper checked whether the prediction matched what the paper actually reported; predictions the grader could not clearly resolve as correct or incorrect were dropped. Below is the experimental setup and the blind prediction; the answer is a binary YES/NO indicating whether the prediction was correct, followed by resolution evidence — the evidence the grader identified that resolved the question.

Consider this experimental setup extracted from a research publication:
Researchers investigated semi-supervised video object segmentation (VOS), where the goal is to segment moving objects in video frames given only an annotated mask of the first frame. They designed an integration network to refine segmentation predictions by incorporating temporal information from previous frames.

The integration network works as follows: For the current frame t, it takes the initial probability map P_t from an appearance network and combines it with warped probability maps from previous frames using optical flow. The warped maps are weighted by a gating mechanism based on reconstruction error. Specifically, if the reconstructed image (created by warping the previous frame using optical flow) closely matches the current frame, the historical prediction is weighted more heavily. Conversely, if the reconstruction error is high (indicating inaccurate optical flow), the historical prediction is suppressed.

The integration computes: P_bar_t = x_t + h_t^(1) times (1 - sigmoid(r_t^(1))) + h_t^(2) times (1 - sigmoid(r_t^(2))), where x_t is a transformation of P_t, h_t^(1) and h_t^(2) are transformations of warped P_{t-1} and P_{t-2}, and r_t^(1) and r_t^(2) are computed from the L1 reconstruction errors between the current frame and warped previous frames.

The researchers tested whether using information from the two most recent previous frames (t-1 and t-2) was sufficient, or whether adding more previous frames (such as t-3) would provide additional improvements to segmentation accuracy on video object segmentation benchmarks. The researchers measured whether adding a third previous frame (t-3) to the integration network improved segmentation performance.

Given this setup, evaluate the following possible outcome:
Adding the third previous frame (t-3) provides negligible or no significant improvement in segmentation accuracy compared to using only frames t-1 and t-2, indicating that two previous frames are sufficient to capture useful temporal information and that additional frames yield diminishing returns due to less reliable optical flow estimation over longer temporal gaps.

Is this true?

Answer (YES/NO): NO